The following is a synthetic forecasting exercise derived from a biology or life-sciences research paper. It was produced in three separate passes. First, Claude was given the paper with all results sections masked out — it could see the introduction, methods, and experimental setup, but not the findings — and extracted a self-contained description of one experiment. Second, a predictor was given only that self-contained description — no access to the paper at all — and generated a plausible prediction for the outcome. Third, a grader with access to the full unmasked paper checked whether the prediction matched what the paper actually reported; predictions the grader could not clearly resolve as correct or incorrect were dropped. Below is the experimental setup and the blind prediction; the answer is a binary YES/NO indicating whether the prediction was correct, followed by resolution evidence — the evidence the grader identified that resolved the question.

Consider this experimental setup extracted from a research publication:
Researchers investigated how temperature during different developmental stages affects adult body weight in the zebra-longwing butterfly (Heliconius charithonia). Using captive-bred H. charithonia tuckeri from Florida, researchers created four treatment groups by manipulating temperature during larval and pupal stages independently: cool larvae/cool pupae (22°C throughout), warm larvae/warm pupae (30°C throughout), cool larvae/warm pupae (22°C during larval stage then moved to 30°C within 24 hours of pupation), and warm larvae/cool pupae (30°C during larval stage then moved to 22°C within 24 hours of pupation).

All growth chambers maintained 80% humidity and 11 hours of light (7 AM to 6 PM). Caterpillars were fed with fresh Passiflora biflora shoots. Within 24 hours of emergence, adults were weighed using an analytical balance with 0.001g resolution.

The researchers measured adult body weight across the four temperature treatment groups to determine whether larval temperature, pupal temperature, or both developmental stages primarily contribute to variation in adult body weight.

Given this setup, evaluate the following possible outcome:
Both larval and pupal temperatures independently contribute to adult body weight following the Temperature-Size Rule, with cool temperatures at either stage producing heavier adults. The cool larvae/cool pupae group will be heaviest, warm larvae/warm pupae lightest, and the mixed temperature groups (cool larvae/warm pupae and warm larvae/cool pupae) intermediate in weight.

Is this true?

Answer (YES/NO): NO